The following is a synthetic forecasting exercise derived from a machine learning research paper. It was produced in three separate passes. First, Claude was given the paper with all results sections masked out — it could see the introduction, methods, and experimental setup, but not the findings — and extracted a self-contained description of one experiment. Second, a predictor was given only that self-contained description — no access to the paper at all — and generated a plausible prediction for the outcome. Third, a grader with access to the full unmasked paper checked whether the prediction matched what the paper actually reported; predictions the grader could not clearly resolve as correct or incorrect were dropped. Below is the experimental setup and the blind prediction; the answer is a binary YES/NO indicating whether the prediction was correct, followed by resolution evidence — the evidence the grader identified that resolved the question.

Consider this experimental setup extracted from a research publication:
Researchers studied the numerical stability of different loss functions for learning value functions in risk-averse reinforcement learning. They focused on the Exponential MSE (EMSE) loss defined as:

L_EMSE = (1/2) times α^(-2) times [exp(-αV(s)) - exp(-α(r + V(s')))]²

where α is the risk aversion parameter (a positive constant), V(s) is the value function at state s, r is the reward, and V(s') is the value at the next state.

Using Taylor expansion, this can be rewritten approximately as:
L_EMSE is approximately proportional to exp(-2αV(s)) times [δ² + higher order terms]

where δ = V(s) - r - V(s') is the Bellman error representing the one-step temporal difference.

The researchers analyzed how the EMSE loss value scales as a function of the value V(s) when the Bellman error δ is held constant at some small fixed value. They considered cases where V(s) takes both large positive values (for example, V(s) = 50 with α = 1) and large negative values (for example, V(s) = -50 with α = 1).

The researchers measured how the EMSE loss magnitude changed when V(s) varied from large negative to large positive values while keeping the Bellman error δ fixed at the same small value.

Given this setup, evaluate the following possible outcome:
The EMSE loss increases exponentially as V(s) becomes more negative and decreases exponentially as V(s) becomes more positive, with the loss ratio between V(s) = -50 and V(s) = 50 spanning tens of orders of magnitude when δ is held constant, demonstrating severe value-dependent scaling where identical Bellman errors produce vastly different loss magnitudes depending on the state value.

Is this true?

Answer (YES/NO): YES